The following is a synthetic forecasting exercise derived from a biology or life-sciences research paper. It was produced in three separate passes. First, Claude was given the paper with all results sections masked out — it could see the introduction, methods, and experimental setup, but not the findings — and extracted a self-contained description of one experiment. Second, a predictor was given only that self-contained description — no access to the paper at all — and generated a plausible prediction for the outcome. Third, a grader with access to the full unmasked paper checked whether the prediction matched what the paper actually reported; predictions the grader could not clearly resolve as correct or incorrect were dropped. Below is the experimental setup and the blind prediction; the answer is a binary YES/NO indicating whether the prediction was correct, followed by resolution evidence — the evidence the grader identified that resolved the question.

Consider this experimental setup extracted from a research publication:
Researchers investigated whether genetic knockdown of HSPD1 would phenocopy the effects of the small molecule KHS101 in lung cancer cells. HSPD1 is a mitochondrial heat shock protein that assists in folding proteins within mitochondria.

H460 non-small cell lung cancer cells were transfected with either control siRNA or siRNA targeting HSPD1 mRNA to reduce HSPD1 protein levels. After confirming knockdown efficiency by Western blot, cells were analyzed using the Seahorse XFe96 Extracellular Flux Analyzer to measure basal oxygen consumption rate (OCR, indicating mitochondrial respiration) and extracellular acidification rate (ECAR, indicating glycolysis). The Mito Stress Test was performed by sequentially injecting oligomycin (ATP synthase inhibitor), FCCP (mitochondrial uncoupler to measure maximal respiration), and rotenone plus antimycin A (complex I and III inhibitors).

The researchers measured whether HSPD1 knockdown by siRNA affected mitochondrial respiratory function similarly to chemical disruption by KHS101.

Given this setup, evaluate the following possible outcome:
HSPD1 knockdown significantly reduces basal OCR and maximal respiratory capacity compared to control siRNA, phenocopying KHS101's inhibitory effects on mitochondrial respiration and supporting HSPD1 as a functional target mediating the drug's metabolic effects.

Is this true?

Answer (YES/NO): YES